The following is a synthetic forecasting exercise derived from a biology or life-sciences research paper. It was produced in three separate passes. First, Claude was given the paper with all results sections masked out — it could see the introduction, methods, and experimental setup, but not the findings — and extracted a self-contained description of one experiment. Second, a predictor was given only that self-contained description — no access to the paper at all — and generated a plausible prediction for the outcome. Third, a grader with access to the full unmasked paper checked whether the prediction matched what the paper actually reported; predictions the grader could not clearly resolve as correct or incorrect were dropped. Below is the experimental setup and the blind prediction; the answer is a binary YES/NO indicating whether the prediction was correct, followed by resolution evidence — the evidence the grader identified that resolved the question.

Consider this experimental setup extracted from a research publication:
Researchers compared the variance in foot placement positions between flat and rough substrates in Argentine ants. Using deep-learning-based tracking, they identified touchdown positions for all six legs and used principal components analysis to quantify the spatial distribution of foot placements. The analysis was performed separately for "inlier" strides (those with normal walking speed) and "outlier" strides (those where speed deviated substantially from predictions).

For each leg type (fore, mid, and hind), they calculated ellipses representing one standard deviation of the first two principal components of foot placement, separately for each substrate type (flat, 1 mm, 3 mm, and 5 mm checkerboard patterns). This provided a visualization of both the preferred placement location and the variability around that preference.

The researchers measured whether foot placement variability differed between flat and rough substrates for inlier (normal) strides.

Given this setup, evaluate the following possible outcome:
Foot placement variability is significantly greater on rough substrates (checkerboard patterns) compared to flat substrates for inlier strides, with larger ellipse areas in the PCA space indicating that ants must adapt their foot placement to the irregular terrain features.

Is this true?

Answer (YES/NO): YES